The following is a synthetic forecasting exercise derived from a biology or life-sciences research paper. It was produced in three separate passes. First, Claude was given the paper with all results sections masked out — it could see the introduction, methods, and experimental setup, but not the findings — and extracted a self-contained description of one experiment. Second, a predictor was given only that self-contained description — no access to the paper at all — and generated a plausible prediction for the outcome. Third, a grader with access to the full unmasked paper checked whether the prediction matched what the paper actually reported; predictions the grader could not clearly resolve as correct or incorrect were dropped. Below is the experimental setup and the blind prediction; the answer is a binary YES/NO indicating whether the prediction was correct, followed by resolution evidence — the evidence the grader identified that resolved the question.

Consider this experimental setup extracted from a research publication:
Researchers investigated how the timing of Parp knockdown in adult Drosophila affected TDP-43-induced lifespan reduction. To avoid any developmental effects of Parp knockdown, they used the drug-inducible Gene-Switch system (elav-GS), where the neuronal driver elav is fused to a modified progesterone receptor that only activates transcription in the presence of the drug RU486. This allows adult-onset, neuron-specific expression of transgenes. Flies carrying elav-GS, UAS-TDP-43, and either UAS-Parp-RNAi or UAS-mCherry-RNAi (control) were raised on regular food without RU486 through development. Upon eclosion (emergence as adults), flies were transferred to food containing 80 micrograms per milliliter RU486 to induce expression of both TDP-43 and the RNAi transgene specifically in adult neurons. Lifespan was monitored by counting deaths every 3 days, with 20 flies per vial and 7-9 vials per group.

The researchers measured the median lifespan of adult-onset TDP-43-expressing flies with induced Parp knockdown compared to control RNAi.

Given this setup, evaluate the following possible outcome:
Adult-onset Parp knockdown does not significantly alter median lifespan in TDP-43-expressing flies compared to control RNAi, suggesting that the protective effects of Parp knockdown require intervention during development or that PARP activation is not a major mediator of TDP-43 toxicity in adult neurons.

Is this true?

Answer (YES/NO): NO